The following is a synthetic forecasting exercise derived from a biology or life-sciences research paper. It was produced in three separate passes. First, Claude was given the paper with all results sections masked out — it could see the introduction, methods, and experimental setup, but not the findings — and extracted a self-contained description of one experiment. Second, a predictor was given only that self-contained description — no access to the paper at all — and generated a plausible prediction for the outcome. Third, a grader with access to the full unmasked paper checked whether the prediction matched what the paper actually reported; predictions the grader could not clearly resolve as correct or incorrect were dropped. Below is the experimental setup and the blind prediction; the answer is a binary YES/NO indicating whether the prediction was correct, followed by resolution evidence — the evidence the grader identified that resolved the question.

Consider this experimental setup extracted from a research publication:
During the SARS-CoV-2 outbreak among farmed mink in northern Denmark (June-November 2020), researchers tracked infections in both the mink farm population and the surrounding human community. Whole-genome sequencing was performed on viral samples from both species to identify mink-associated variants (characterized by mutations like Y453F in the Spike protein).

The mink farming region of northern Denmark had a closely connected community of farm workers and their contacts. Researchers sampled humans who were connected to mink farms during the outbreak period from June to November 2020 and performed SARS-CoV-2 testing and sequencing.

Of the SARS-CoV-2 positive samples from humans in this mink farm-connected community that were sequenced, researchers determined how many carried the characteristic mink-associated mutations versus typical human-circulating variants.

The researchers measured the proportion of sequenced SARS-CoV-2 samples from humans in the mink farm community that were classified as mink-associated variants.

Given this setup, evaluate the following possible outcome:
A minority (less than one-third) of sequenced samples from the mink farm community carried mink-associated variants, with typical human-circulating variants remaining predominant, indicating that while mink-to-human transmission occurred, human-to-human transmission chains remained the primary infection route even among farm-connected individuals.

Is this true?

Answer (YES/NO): YES